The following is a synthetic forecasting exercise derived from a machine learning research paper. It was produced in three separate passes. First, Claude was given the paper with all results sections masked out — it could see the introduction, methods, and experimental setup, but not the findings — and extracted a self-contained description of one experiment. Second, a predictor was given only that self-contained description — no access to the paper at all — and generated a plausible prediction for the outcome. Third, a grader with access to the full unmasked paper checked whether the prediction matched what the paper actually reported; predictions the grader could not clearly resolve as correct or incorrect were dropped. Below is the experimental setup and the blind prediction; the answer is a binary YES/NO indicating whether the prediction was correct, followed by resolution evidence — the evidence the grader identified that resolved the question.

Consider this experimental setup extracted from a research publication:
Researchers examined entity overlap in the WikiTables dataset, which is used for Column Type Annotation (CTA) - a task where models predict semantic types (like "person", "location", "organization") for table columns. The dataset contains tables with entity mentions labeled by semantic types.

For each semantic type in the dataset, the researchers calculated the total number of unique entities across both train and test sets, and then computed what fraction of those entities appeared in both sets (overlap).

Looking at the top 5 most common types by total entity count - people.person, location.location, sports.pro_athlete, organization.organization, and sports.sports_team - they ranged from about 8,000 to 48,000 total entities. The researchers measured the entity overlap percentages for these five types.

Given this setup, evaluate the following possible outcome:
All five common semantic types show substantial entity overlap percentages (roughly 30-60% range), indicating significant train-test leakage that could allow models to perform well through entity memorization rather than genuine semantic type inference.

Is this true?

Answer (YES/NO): NO